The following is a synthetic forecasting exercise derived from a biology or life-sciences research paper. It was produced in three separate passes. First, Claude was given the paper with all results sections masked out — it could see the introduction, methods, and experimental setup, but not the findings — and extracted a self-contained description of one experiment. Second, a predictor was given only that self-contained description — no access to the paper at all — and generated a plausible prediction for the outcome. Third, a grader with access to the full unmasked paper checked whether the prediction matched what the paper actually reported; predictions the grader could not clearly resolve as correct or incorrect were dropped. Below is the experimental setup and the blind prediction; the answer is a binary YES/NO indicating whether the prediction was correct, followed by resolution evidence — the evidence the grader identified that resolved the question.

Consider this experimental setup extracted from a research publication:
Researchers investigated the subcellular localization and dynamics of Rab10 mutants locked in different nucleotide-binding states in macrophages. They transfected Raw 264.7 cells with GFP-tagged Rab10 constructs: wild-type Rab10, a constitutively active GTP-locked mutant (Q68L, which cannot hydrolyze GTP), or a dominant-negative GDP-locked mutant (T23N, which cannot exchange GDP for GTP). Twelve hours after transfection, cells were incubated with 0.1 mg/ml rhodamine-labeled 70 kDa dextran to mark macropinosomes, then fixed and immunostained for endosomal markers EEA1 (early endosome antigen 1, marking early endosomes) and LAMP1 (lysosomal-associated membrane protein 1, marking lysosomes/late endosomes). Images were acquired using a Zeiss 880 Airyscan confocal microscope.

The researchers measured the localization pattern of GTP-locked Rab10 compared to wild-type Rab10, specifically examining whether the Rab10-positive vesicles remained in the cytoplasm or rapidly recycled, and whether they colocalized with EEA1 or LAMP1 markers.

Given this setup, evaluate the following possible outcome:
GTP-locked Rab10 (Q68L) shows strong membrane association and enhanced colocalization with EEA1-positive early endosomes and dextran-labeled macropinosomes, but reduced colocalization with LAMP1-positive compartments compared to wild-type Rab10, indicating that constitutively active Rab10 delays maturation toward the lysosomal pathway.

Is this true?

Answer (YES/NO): NO